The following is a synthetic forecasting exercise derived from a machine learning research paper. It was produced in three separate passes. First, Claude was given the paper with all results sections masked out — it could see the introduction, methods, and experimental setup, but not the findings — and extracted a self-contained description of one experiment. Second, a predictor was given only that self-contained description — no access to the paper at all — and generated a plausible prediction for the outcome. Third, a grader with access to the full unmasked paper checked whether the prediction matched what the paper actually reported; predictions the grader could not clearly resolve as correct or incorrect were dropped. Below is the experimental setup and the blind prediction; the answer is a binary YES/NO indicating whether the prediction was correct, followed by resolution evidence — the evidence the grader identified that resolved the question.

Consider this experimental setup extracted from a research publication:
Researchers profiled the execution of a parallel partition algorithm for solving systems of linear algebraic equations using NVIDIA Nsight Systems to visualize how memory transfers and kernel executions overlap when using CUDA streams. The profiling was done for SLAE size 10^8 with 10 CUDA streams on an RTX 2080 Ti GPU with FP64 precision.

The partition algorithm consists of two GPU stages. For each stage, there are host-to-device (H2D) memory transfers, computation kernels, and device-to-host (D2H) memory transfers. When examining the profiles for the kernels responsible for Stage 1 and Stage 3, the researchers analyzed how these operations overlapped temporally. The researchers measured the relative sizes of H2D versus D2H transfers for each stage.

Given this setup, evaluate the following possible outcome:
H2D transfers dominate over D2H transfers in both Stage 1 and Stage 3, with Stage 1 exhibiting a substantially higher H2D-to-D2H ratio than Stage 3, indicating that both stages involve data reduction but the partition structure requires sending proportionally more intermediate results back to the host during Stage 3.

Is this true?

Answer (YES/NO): NO